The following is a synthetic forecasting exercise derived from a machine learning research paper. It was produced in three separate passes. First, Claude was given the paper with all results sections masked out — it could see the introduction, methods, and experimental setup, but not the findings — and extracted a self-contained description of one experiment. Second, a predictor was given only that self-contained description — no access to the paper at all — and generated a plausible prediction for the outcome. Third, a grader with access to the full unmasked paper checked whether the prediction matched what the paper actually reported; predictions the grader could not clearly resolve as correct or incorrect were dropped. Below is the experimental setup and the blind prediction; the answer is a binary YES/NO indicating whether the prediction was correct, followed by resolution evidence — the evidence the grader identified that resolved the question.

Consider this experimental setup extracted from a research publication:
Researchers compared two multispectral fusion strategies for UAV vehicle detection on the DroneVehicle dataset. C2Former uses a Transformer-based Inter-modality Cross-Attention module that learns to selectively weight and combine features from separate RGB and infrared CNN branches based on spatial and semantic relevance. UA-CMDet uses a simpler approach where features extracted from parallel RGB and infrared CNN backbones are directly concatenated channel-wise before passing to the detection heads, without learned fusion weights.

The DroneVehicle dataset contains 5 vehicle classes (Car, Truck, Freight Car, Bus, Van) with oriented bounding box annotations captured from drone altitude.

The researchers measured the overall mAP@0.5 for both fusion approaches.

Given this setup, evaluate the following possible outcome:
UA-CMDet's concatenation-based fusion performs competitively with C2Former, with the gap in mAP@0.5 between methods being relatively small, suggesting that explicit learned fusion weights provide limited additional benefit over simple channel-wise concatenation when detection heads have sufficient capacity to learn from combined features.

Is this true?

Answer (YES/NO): NO